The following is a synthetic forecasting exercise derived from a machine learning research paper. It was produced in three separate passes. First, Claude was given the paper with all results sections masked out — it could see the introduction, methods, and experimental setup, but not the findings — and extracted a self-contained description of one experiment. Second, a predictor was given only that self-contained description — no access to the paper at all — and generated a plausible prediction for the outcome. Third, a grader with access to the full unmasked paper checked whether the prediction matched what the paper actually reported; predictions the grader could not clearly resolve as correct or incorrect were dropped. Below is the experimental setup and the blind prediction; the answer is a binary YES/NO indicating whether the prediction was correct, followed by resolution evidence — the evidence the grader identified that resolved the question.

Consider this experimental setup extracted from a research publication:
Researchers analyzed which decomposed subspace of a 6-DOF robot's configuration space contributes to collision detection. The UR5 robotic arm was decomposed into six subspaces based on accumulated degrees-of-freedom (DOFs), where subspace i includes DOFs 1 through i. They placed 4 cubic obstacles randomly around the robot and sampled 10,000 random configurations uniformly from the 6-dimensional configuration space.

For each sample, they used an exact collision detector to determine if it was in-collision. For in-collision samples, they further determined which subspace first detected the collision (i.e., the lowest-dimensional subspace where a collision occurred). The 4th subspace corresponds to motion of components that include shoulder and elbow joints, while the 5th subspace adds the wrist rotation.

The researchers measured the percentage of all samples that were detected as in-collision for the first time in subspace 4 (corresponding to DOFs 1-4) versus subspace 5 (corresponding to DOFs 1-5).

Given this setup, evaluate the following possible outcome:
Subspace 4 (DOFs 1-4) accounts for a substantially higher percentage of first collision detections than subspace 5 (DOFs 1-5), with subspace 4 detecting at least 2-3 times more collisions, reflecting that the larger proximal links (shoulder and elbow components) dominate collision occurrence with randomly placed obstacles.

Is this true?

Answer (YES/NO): NO